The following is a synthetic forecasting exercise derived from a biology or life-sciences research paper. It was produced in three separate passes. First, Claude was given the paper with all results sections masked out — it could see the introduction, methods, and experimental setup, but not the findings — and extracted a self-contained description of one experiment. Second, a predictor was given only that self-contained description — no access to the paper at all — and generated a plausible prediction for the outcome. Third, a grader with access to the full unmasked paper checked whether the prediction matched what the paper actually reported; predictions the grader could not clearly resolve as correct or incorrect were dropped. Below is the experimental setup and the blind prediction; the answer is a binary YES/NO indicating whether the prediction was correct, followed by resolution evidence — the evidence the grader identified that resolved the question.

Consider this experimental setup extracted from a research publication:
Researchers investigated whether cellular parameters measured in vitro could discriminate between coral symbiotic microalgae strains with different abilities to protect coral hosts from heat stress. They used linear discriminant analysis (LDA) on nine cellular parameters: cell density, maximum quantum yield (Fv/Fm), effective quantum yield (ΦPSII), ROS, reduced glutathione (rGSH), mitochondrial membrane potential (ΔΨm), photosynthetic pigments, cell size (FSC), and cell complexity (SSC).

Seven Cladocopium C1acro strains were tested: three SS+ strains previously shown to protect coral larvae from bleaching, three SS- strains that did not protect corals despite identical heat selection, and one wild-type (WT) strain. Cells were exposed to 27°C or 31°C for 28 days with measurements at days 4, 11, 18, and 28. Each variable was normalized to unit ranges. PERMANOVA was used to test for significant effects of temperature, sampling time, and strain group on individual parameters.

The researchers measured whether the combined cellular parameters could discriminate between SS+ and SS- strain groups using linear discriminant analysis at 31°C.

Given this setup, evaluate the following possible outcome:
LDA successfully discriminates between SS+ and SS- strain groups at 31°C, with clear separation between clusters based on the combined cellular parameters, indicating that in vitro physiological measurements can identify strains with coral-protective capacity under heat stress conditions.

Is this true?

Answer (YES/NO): YES